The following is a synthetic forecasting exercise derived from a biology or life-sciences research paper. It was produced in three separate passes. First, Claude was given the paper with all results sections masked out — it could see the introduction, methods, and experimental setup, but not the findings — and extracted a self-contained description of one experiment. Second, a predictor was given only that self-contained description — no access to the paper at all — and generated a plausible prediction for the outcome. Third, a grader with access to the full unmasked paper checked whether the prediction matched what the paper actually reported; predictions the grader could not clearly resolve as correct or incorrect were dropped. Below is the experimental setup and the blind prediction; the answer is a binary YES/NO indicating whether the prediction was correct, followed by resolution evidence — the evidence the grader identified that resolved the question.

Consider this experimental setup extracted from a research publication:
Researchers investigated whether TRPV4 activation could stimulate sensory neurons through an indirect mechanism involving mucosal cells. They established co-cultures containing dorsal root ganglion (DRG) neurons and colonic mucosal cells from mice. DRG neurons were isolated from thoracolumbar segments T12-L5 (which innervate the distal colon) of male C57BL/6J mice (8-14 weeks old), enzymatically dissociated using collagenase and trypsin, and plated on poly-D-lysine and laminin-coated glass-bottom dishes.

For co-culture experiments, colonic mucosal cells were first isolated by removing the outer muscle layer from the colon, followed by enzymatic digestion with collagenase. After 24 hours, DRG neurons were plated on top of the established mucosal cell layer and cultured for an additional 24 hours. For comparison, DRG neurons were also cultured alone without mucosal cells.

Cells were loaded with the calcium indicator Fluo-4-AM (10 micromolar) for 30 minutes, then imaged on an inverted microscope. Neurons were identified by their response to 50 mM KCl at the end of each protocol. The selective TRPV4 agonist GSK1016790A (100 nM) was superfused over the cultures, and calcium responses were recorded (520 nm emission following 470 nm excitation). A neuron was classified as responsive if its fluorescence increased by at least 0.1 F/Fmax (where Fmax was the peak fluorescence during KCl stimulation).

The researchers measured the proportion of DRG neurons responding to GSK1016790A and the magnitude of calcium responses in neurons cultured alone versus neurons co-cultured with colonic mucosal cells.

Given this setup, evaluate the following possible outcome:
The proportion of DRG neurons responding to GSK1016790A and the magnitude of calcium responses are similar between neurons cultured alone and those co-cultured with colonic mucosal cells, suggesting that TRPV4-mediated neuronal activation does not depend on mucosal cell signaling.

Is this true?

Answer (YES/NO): NO